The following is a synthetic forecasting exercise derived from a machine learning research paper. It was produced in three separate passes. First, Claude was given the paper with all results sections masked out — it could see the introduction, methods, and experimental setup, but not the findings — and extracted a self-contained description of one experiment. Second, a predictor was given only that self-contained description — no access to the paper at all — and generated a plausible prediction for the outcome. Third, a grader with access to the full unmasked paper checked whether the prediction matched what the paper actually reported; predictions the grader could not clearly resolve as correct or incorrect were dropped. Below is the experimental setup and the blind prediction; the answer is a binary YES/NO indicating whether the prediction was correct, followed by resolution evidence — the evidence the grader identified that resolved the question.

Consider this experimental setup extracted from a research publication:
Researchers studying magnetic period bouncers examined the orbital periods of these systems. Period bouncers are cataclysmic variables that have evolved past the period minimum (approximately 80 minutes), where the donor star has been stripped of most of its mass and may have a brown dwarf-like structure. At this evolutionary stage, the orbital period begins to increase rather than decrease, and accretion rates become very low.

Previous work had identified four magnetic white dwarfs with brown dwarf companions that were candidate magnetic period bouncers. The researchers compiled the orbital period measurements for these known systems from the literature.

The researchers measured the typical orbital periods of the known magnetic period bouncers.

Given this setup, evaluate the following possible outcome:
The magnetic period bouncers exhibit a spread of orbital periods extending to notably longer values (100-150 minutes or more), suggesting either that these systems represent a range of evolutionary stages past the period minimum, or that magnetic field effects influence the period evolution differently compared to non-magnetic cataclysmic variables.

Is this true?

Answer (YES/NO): NO